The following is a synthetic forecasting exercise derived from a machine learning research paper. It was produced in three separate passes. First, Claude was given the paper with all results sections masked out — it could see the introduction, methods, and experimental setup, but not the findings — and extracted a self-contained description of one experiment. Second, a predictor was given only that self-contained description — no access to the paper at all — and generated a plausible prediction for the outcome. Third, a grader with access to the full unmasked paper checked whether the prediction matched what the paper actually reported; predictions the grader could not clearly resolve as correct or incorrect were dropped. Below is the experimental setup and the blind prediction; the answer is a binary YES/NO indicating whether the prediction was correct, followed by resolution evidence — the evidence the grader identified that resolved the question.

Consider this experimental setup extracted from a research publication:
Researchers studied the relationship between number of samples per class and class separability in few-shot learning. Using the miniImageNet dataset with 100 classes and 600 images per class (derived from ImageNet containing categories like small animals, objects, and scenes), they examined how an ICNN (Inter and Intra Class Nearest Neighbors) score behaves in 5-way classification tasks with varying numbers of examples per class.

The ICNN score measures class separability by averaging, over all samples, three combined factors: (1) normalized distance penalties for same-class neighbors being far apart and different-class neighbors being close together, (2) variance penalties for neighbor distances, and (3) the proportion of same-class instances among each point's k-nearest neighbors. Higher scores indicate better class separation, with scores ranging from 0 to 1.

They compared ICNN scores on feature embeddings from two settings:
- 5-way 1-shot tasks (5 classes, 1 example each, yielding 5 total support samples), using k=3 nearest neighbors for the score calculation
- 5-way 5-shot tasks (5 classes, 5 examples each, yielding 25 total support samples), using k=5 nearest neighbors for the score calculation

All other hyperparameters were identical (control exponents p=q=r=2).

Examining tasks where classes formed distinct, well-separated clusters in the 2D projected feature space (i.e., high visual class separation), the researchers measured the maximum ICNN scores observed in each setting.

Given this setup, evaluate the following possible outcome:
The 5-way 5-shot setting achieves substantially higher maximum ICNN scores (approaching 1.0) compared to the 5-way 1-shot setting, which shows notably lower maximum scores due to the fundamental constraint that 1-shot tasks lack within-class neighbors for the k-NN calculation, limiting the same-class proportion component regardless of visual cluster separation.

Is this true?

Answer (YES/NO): NO